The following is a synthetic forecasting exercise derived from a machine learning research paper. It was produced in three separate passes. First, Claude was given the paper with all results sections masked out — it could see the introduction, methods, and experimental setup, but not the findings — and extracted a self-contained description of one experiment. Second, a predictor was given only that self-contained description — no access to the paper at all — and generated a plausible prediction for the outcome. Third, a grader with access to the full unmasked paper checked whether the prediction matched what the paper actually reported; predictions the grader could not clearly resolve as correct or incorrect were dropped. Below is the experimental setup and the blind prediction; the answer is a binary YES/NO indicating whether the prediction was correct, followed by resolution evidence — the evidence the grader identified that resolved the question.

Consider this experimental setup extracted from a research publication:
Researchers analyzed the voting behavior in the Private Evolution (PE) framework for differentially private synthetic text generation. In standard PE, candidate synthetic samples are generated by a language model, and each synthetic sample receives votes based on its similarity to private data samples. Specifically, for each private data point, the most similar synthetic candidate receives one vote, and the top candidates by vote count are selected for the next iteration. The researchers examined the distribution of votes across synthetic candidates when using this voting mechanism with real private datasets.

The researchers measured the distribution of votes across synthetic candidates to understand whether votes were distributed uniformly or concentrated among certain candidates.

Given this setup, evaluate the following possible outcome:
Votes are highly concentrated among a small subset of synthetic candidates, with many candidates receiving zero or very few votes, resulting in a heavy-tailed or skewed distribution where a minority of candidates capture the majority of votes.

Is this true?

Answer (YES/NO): YES